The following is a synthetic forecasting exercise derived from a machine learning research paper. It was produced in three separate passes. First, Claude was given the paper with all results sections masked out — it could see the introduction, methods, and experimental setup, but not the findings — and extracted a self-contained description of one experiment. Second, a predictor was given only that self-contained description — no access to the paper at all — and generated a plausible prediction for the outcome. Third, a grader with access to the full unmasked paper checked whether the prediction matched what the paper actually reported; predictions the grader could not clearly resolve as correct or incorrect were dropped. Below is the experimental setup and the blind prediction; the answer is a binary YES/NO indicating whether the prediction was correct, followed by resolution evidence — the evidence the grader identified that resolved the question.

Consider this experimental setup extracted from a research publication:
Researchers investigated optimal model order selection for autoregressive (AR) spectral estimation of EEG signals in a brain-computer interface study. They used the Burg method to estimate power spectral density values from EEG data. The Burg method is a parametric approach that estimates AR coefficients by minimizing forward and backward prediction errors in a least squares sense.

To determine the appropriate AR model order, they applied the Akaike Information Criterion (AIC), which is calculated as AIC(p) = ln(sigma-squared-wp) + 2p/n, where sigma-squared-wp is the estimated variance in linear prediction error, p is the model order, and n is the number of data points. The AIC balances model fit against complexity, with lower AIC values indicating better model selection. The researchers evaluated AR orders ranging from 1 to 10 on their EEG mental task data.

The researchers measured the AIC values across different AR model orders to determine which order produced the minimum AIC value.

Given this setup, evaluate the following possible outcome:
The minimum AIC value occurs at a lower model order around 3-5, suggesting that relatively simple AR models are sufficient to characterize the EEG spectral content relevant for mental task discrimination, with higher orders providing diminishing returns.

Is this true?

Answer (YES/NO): NO